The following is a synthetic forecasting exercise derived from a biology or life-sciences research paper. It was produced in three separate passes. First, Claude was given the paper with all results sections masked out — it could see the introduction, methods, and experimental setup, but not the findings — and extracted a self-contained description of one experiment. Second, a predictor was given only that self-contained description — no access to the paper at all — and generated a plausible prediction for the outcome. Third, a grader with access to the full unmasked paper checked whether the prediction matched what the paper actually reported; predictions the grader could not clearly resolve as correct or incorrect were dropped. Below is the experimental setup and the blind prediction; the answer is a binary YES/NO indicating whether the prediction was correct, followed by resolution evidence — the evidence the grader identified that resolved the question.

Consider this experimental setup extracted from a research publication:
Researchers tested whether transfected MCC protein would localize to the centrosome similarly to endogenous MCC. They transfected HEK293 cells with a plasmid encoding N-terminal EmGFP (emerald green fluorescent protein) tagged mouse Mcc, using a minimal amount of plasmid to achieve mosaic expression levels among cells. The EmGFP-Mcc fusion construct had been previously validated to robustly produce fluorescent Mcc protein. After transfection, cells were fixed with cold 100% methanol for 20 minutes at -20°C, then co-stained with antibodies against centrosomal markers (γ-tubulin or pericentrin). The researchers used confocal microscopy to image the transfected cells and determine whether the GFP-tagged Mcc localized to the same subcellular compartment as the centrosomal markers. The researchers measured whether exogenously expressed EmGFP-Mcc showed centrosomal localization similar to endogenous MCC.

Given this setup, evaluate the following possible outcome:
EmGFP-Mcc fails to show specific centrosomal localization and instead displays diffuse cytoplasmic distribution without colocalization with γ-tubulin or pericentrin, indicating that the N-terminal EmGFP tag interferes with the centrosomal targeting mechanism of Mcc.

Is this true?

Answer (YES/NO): NO